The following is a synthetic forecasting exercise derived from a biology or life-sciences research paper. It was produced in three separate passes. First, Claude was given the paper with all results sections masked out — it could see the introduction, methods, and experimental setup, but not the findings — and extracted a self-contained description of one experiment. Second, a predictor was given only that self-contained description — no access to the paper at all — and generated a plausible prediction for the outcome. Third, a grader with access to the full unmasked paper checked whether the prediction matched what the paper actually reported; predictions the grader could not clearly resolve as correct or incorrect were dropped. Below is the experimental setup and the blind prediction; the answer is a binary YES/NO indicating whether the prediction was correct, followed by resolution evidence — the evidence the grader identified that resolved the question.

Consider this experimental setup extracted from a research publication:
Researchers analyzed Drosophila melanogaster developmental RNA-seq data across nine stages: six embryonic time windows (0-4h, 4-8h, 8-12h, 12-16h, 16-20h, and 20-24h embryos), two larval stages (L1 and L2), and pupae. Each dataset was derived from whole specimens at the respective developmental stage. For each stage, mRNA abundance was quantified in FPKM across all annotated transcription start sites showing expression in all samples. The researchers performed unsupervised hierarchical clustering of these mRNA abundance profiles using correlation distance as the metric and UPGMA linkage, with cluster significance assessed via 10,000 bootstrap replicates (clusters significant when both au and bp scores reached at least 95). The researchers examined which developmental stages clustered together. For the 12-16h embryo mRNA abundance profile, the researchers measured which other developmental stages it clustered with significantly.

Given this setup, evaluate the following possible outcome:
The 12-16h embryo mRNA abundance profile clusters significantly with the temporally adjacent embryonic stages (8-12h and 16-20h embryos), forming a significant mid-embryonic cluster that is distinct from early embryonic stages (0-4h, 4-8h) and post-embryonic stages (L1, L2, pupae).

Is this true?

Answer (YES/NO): NO